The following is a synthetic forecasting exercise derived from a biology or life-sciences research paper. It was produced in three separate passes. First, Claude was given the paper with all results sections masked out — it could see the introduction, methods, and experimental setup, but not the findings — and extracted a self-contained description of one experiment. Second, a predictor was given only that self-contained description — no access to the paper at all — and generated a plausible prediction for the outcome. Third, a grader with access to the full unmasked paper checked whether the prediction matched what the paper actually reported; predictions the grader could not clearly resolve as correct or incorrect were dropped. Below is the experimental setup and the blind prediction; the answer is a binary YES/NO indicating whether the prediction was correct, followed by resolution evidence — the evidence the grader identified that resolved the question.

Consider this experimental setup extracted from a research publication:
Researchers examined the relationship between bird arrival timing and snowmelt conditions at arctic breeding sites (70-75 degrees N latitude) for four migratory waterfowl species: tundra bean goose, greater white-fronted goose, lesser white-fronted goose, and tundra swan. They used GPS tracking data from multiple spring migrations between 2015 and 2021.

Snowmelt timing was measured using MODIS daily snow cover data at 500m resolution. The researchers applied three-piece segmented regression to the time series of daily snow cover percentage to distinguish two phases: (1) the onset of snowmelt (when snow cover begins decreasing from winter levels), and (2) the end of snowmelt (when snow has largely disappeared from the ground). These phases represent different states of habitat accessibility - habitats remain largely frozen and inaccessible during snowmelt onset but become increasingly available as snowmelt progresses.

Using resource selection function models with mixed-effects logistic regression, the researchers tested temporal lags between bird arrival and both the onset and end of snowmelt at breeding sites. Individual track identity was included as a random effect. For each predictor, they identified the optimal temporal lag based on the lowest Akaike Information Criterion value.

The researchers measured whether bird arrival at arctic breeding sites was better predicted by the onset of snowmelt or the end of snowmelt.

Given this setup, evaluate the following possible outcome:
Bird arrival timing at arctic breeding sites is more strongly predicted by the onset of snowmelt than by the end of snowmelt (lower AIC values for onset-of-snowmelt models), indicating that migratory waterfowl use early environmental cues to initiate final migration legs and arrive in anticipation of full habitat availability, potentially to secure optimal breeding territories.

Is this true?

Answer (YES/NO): NO